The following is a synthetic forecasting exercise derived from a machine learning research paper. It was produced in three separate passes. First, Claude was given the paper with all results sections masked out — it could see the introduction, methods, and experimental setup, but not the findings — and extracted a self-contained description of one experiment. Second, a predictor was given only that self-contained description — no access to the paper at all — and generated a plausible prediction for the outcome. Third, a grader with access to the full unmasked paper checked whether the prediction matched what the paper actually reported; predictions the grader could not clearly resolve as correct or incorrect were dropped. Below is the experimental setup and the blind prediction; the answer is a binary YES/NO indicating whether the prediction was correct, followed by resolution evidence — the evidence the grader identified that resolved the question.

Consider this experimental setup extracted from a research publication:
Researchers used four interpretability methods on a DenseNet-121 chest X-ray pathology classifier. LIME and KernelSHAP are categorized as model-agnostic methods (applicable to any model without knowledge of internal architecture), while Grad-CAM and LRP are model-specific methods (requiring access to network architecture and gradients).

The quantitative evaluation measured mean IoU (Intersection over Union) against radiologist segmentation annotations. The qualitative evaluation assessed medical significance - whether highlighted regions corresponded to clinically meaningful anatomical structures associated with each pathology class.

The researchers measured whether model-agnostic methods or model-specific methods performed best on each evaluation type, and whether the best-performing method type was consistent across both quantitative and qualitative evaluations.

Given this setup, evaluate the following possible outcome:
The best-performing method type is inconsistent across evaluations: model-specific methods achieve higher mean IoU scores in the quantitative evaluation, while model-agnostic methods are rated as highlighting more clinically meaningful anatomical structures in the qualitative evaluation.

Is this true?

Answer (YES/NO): YES